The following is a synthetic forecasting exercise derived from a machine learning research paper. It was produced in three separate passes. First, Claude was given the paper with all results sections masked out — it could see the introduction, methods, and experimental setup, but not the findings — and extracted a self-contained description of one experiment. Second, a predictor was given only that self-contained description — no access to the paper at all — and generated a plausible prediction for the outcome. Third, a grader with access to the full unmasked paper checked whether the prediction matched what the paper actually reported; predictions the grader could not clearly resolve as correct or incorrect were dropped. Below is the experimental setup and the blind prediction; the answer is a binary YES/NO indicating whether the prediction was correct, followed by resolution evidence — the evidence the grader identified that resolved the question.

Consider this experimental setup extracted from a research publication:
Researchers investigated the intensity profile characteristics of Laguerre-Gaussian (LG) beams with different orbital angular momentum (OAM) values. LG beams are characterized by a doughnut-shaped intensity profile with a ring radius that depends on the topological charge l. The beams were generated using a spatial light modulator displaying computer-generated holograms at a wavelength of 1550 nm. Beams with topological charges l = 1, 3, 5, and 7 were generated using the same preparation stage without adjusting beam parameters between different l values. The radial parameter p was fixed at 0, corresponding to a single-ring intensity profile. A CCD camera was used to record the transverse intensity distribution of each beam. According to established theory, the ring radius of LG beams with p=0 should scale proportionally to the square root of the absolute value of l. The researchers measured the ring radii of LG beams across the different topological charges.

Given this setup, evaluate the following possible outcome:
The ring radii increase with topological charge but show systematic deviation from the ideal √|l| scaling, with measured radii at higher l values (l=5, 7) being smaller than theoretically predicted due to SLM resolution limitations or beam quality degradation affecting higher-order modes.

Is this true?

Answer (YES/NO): NO